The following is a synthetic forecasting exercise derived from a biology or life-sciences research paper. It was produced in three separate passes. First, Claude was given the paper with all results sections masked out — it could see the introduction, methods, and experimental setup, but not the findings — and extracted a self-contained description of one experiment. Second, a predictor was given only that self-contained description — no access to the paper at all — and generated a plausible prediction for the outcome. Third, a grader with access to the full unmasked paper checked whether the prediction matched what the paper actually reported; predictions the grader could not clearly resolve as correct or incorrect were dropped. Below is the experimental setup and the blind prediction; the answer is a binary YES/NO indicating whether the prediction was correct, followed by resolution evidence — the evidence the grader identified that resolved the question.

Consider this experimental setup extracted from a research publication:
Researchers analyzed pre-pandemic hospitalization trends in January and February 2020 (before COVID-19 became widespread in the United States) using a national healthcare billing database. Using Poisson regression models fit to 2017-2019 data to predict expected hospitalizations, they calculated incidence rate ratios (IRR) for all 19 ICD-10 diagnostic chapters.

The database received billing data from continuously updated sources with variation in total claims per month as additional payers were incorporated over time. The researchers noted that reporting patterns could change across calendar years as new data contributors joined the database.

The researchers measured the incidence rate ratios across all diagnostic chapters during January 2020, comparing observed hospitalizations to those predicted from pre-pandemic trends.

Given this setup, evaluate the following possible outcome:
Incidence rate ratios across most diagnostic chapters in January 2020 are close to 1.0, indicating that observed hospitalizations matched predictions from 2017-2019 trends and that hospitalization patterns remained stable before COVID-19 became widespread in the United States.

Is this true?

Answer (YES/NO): NO